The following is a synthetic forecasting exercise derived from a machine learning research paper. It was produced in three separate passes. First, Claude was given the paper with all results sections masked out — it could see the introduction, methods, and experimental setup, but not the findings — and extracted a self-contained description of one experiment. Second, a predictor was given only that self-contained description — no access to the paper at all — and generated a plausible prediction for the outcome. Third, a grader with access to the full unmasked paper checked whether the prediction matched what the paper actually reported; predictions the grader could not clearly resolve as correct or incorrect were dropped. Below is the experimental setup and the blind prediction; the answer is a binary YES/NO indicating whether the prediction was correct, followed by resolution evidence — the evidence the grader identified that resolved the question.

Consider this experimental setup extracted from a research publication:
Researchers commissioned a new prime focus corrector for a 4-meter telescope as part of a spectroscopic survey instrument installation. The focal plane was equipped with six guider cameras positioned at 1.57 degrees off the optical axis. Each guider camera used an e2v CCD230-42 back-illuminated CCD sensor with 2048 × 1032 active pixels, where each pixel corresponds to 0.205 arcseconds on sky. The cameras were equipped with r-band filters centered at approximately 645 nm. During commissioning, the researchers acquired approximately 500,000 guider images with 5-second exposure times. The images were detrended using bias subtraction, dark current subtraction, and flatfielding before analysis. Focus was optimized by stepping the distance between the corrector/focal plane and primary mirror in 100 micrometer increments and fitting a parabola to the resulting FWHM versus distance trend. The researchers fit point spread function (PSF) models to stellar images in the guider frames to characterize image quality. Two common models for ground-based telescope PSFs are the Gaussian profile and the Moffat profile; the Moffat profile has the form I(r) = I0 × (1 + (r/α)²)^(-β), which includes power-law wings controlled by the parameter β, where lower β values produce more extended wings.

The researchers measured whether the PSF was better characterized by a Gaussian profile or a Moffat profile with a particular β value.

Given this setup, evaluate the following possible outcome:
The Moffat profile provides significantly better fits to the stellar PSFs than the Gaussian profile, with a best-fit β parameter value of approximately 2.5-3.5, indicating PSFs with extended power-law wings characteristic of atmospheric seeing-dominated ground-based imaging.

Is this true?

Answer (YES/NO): YES